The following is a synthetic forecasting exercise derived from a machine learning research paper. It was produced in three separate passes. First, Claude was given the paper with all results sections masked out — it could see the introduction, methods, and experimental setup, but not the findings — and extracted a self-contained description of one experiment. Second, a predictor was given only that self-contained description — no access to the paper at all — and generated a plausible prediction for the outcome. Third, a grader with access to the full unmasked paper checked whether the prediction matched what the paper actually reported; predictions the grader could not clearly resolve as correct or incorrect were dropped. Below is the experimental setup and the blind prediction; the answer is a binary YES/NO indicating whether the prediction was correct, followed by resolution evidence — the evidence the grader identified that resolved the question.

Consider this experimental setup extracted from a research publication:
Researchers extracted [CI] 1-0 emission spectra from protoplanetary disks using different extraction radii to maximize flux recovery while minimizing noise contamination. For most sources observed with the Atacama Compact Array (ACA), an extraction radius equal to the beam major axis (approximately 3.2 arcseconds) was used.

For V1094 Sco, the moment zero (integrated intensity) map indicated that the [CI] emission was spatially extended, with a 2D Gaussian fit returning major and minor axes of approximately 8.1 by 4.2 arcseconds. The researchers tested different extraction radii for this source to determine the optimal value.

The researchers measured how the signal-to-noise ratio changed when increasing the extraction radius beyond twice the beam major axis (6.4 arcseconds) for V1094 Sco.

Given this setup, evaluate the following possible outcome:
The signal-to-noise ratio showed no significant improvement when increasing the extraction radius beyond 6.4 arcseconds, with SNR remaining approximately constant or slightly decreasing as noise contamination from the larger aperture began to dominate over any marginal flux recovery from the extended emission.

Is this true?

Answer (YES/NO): YES